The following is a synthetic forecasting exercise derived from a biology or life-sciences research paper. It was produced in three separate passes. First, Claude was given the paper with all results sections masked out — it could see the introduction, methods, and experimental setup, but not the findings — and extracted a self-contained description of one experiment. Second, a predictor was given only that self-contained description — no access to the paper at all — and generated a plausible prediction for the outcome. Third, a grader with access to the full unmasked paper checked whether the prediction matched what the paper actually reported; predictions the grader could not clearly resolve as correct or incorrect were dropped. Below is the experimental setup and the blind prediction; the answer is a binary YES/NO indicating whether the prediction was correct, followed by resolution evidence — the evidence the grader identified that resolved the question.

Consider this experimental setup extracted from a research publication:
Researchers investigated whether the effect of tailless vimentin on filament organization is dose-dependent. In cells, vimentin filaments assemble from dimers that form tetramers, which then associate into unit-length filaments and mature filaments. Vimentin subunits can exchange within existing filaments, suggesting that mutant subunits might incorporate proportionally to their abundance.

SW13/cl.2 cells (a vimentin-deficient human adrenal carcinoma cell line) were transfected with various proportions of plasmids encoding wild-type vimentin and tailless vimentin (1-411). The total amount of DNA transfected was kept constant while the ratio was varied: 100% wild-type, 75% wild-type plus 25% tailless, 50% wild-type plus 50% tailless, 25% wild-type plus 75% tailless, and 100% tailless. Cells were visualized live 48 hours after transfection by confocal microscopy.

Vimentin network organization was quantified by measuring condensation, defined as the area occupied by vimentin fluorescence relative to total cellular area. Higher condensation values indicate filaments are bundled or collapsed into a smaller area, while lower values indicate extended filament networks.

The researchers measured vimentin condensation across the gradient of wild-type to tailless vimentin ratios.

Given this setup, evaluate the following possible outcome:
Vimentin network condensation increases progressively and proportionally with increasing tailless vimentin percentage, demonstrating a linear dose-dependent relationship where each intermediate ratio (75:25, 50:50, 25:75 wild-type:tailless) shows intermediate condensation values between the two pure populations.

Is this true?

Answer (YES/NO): NO